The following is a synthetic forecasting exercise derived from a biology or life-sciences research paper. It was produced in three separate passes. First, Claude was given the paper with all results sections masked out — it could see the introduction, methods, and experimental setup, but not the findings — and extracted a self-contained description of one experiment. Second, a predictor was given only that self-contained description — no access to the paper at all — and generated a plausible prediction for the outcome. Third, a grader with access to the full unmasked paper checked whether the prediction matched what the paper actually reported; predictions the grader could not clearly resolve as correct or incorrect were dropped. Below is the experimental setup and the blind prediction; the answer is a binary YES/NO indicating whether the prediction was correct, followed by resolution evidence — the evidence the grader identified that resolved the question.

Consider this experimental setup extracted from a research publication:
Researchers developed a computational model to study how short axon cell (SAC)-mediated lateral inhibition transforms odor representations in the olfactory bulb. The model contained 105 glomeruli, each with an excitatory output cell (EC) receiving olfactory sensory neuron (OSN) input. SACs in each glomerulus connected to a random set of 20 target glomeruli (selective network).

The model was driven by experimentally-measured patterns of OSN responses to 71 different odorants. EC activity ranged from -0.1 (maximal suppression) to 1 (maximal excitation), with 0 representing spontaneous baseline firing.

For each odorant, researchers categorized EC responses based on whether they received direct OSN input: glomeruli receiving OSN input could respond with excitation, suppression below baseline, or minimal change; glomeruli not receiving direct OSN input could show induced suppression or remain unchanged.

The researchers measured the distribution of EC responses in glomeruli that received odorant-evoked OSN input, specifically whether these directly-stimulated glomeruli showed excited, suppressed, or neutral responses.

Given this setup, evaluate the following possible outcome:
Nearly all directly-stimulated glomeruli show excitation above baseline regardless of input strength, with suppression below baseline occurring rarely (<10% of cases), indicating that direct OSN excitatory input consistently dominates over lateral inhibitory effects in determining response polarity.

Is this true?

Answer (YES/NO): NO